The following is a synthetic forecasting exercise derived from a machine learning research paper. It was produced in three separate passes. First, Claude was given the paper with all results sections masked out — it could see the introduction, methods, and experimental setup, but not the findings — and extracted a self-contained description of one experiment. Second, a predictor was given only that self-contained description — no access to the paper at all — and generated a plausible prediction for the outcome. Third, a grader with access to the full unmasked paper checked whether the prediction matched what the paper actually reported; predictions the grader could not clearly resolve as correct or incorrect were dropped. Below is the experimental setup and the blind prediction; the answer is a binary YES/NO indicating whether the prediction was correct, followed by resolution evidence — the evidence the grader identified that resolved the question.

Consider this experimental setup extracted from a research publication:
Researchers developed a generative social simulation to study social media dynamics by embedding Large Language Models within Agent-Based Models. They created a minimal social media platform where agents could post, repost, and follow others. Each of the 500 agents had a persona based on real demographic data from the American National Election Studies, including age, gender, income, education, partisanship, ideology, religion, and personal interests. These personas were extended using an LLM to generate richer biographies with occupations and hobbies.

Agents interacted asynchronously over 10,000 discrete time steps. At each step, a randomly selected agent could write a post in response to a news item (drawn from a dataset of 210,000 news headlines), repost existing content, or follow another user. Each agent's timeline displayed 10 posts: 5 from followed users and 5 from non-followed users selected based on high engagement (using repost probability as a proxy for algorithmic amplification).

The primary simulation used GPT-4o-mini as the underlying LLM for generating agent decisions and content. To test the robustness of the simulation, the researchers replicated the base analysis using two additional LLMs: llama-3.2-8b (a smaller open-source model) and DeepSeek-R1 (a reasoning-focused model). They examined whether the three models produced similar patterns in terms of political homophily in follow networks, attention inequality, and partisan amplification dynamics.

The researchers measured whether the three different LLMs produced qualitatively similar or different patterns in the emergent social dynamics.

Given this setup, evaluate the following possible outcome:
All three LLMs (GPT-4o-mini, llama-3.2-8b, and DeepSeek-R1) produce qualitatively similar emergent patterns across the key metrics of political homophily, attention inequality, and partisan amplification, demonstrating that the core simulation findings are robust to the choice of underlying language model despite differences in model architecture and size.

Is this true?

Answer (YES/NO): YES